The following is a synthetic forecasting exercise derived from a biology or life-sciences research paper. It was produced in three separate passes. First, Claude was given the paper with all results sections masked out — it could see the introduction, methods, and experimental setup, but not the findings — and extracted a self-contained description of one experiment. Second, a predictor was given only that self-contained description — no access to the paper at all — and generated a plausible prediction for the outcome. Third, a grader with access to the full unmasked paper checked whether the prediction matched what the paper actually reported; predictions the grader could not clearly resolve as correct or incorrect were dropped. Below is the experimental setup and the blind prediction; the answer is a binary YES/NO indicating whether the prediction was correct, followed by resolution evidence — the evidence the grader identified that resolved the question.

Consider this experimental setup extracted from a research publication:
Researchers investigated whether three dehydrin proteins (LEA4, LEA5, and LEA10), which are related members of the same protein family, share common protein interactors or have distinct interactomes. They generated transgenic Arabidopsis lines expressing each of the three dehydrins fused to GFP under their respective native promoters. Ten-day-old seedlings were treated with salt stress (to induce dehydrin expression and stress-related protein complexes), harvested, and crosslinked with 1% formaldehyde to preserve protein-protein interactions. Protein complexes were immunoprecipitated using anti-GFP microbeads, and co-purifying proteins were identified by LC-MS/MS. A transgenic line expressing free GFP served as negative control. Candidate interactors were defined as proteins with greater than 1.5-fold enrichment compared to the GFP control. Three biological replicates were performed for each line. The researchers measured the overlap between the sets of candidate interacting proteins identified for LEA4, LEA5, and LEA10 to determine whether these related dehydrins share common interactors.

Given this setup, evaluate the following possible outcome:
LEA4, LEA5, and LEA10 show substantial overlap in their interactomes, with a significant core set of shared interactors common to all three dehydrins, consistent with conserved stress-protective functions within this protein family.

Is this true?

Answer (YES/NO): NO